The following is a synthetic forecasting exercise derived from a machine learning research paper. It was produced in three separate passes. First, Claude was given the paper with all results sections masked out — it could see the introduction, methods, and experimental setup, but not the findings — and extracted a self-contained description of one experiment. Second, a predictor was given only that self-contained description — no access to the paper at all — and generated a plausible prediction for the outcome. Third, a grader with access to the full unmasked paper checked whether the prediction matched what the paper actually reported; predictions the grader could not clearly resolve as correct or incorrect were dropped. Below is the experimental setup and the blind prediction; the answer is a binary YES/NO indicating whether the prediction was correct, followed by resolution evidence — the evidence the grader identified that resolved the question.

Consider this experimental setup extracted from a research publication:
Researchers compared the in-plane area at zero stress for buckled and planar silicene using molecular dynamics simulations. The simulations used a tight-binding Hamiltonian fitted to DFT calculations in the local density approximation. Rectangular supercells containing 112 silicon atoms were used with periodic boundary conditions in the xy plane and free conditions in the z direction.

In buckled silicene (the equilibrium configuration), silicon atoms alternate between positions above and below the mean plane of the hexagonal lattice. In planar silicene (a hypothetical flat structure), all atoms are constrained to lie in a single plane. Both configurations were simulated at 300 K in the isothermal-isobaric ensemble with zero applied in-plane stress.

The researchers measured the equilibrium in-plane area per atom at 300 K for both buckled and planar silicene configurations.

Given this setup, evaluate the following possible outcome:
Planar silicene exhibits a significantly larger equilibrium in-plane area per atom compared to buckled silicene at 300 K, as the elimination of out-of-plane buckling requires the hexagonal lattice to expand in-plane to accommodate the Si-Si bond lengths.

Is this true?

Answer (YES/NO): YES